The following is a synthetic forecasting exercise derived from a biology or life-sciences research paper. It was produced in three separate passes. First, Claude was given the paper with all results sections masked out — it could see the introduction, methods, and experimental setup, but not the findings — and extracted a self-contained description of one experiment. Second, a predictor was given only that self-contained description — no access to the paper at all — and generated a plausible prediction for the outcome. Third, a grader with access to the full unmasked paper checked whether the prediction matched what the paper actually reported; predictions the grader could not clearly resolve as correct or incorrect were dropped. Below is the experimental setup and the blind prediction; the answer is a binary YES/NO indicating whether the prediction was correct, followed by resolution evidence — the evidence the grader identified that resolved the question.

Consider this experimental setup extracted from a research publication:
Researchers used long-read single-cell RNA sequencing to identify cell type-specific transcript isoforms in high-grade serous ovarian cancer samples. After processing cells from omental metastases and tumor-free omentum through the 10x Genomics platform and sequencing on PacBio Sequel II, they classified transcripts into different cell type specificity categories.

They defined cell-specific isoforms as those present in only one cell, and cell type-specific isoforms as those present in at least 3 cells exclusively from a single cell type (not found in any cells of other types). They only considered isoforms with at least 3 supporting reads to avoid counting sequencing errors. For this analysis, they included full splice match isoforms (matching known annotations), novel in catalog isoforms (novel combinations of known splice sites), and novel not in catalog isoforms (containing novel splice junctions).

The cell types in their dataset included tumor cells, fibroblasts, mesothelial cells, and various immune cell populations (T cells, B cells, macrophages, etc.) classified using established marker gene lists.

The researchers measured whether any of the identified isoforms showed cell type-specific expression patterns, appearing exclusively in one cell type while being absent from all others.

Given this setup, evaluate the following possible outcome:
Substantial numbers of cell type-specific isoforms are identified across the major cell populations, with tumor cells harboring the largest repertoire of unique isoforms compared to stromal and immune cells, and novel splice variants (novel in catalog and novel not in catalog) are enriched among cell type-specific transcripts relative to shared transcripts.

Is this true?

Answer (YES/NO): YES